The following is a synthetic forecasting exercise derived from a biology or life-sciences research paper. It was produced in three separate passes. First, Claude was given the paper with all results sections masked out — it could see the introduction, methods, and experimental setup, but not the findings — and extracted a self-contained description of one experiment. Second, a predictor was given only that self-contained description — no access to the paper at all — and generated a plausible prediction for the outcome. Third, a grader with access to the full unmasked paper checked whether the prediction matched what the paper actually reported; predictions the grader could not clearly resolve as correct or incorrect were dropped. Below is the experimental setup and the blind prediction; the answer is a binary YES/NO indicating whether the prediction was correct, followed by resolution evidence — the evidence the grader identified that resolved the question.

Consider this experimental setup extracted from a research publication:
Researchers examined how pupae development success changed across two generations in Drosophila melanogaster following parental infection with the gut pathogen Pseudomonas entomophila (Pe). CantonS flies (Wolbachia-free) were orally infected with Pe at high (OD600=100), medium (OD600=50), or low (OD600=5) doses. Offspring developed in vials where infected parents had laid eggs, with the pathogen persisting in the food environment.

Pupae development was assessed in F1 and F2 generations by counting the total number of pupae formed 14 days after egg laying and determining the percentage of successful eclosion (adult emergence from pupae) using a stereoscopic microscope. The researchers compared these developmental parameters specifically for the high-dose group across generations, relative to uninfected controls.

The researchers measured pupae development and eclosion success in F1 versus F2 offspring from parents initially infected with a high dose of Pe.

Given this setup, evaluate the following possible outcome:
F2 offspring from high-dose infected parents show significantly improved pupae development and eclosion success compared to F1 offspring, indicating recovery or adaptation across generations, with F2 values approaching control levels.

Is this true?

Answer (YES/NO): NO